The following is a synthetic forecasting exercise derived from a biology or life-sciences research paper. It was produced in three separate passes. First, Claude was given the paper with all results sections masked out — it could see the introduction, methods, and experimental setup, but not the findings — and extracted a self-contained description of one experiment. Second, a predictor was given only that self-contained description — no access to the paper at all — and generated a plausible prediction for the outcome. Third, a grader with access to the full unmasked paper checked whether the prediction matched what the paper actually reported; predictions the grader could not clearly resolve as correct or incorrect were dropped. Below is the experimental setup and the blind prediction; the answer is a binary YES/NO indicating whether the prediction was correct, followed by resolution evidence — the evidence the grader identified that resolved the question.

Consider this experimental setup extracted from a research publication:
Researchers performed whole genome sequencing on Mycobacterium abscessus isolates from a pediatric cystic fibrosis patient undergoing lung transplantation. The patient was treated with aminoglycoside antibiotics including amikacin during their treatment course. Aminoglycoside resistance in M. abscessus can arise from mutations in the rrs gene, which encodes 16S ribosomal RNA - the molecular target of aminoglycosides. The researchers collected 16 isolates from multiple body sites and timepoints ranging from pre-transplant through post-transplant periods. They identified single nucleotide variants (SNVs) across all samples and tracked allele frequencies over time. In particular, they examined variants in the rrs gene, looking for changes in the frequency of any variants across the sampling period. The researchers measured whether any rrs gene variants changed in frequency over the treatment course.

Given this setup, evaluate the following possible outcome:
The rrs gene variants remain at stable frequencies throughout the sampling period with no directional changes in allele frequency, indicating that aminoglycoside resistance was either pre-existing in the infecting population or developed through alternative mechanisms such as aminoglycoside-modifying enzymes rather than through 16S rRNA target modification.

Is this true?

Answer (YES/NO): NO